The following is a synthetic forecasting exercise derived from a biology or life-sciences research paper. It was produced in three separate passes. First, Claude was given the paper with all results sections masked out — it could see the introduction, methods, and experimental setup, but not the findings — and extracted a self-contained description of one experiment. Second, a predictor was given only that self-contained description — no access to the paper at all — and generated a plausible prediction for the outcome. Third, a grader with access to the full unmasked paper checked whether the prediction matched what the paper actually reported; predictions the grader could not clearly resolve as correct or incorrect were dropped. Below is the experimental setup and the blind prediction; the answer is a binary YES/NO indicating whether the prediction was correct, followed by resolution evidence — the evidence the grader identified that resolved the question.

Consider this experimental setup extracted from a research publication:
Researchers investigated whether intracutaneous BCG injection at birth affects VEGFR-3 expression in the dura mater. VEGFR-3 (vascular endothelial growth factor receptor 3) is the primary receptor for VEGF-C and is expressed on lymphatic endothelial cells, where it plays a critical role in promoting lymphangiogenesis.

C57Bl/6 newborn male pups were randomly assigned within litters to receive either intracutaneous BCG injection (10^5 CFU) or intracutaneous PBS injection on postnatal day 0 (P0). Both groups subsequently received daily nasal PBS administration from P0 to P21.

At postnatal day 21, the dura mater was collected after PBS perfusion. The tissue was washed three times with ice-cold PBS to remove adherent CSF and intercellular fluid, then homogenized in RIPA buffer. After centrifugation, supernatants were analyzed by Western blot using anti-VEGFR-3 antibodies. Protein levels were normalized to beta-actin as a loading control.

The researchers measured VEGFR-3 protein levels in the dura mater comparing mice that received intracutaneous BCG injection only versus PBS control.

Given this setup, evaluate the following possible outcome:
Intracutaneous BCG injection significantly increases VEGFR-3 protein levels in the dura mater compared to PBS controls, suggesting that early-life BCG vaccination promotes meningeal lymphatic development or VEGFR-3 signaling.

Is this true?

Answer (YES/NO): NO